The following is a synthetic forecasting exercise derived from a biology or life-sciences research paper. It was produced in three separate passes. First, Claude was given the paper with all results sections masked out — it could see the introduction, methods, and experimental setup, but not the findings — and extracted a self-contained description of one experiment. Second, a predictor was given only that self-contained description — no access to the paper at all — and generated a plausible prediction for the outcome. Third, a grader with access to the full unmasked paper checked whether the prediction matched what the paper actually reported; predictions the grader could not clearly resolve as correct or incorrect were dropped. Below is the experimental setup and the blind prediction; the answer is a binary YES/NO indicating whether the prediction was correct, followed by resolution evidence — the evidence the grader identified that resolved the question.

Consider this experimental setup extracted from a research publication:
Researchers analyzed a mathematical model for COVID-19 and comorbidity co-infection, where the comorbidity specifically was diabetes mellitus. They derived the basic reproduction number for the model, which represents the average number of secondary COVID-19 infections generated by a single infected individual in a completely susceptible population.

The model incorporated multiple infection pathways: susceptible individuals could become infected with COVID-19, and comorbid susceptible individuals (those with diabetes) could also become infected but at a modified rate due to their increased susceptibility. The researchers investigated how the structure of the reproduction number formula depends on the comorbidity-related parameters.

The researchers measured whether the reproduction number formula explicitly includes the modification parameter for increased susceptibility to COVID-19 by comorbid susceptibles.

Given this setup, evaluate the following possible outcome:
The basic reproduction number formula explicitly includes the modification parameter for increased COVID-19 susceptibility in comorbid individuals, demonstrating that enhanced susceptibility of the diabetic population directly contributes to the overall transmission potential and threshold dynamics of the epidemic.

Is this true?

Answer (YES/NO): YES